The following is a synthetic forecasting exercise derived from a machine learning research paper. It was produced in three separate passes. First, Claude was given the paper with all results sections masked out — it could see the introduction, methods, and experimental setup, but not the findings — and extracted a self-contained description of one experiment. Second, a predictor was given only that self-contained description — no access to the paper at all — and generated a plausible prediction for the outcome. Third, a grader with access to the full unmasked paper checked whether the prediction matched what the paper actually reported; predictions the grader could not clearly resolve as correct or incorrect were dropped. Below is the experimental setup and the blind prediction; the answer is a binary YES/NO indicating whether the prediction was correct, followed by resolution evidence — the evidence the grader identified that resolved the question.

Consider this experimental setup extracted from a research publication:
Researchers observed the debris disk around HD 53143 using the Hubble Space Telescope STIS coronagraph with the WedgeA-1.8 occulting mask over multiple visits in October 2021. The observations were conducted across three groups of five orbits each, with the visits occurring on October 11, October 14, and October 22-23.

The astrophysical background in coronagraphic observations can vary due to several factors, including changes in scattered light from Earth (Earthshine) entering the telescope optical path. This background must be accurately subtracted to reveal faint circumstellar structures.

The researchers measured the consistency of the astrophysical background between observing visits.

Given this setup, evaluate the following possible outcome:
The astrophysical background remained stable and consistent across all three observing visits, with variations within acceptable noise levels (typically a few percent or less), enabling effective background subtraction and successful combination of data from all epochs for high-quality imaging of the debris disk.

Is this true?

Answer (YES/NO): NO